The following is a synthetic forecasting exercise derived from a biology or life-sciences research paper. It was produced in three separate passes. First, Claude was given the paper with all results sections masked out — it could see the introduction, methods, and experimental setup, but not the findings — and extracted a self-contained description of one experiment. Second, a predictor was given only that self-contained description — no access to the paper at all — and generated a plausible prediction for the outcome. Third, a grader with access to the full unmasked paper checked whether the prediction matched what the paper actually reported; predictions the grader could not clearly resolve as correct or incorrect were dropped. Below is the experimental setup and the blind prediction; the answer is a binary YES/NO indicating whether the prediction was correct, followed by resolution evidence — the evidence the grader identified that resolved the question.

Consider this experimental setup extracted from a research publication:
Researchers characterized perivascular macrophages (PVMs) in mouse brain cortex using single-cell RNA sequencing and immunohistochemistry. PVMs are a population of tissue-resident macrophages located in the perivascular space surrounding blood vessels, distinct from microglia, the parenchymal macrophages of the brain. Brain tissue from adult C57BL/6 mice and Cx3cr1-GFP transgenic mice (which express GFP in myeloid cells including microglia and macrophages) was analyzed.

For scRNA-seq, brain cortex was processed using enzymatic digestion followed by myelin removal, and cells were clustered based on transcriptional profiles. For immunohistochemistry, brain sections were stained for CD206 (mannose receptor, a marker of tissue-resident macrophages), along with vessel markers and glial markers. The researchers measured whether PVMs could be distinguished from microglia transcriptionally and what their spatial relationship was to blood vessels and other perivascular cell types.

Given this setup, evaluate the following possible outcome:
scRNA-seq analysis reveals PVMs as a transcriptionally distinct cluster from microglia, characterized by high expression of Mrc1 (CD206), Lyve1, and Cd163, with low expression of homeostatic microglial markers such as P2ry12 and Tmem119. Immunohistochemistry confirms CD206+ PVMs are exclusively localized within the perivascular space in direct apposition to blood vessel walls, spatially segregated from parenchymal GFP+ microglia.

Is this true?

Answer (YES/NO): YES